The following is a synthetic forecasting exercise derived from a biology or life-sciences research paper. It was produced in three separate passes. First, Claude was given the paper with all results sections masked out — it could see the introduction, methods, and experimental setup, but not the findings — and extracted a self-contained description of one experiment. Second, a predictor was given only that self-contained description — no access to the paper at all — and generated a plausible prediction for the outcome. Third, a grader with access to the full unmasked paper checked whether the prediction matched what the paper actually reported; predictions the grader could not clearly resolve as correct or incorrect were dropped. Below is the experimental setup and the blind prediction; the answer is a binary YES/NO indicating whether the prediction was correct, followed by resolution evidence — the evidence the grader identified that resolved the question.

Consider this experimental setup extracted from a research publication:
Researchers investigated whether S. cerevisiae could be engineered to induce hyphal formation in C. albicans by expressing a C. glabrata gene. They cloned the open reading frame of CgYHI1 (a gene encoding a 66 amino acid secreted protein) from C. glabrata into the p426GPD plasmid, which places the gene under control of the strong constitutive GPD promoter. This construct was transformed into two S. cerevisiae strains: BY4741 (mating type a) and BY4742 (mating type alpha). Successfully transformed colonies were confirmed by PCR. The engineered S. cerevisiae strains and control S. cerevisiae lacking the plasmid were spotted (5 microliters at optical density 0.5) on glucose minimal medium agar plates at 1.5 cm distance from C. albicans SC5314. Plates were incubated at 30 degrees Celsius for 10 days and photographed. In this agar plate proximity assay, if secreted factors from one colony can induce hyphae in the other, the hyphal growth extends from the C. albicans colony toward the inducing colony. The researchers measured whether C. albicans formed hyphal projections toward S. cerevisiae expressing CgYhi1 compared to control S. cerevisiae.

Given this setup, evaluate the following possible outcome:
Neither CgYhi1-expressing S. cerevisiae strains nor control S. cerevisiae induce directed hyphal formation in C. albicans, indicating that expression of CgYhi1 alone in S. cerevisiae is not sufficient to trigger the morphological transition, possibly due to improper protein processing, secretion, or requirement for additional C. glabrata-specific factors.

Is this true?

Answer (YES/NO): NO